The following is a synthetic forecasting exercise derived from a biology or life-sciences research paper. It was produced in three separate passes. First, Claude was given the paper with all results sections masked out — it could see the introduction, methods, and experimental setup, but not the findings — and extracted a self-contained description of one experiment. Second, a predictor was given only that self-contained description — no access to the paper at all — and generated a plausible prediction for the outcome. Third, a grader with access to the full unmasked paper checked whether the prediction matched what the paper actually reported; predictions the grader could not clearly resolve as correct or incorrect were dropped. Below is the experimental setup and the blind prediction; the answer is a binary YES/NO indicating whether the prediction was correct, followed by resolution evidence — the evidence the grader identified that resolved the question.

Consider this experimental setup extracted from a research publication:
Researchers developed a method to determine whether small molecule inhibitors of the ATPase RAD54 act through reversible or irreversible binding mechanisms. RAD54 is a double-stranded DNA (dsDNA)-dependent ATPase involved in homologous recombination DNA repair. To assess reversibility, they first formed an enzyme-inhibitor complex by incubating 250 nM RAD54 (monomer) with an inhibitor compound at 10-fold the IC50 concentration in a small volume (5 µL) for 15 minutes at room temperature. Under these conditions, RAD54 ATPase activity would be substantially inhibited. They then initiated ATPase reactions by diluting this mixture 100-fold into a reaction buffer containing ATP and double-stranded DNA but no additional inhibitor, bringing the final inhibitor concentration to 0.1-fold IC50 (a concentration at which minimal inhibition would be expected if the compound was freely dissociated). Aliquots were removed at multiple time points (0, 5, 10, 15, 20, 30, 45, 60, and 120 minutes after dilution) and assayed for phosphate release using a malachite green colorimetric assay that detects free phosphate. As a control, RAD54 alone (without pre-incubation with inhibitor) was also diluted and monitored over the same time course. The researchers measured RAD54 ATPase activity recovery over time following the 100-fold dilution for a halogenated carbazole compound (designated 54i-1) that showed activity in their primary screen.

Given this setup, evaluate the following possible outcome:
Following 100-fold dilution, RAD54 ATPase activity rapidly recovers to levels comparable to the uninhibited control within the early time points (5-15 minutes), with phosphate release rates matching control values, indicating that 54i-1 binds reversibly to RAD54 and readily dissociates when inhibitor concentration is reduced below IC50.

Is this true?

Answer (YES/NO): YES